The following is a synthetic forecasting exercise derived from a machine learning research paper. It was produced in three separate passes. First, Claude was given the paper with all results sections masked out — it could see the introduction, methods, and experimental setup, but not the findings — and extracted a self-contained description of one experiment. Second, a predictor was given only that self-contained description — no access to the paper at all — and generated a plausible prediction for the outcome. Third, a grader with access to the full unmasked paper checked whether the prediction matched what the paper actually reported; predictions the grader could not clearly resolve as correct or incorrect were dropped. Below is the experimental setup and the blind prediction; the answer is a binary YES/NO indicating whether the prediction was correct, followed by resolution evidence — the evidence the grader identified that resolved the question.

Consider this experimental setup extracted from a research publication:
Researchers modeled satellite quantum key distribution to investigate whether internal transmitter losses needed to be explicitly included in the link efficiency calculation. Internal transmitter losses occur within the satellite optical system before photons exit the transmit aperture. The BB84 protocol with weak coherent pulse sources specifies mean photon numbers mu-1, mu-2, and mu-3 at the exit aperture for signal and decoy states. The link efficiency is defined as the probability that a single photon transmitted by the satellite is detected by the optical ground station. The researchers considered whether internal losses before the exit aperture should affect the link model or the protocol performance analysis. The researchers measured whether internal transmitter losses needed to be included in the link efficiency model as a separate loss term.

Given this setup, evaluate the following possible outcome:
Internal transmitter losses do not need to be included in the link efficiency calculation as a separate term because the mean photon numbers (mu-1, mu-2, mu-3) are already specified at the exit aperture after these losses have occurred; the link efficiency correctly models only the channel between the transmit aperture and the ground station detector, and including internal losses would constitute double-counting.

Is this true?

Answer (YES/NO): YES